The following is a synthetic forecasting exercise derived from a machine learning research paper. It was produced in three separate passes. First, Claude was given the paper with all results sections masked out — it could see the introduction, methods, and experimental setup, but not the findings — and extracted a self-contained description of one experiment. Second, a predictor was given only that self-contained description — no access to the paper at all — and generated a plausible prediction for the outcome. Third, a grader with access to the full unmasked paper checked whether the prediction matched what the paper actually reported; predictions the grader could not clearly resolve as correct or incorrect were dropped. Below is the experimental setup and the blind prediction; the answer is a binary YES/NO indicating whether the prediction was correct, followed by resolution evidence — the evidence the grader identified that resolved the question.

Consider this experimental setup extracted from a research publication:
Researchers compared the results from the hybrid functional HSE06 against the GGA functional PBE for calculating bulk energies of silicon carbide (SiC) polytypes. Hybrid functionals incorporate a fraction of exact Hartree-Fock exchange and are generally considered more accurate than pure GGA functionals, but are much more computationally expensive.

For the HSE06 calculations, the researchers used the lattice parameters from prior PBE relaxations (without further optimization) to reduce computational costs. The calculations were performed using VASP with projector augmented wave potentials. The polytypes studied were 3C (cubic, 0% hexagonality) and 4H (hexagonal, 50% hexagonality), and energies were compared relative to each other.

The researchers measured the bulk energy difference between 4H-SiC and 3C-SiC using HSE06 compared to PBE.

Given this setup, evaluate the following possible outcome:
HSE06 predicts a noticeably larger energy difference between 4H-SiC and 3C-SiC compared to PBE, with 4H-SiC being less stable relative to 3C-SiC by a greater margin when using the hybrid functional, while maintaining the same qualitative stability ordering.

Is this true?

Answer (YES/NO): NO